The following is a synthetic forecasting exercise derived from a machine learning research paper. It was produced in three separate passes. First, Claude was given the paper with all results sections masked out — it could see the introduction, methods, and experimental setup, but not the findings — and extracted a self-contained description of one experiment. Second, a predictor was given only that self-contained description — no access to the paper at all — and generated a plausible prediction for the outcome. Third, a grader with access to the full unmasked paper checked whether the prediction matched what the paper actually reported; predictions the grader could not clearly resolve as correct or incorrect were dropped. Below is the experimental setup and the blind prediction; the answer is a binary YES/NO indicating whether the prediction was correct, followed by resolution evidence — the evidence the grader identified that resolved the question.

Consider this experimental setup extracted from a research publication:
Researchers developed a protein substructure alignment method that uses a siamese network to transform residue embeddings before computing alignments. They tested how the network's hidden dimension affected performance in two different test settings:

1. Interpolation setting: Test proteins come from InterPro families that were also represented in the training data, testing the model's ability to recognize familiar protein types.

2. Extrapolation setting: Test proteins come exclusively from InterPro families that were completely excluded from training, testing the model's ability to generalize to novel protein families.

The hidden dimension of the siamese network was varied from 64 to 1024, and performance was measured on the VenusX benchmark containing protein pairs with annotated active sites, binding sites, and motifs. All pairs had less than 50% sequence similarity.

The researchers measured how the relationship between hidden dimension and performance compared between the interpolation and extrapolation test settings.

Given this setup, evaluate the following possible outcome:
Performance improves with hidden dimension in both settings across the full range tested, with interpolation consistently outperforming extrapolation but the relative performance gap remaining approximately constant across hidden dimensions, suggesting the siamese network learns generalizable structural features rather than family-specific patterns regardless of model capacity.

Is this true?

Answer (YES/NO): NO